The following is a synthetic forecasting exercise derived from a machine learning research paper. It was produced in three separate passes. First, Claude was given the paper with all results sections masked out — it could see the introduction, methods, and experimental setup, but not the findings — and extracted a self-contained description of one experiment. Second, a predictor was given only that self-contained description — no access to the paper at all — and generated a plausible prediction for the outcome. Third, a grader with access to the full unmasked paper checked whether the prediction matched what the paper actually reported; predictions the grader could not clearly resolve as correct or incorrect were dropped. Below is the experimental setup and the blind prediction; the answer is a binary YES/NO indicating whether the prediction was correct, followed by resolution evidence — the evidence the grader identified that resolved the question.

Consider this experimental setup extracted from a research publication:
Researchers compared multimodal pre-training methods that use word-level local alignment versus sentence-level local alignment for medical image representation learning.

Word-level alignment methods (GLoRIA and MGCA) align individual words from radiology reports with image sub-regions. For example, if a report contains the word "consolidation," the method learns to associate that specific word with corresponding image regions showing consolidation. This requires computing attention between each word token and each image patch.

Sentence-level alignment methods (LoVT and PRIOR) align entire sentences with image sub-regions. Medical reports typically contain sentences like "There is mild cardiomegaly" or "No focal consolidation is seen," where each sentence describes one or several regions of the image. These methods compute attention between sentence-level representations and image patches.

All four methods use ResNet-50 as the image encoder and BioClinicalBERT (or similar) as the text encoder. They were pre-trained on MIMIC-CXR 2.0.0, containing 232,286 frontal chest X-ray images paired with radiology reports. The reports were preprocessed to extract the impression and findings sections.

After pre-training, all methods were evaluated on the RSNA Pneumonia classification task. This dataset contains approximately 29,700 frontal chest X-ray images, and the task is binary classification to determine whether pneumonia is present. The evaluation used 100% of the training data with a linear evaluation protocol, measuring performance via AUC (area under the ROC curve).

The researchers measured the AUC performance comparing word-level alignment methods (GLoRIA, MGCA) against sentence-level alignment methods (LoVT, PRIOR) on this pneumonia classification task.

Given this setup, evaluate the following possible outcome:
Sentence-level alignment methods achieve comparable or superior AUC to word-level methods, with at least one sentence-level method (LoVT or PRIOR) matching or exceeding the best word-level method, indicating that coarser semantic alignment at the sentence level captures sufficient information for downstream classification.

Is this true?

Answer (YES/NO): NO